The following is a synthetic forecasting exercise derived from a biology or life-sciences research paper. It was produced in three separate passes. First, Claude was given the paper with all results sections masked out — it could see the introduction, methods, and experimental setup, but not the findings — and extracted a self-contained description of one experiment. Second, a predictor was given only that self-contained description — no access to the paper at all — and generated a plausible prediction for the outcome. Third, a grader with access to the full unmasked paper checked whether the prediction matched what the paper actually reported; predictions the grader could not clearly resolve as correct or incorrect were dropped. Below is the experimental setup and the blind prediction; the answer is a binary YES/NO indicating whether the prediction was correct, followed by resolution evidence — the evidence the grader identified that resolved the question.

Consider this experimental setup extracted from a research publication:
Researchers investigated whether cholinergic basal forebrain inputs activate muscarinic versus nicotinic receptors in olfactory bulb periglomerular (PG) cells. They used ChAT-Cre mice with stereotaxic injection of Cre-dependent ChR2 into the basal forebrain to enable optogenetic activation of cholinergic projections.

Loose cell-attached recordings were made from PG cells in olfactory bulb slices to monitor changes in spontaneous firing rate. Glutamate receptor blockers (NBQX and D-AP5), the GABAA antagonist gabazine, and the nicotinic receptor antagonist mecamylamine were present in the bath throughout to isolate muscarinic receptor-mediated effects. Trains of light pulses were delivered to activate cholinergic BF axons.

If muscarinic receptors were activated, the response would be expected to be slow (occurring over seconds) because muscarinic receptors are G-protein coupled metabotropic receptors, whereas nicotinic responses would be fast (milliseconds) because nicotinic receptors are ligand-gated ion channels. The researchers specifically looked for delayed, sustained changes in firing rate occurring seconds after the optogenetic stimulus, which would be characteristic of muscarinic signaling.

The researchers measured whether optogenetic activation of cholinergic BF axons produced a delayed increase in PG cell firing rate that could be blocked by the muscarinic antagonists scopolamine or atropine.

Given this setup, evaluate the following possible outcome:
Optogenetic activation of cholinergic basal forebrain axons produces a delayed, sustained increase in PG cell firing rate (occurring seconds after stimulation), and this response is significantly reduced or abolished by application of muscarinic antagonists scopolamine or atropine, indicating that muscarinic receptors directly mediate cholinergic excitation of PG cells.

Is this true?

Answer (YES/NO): YES